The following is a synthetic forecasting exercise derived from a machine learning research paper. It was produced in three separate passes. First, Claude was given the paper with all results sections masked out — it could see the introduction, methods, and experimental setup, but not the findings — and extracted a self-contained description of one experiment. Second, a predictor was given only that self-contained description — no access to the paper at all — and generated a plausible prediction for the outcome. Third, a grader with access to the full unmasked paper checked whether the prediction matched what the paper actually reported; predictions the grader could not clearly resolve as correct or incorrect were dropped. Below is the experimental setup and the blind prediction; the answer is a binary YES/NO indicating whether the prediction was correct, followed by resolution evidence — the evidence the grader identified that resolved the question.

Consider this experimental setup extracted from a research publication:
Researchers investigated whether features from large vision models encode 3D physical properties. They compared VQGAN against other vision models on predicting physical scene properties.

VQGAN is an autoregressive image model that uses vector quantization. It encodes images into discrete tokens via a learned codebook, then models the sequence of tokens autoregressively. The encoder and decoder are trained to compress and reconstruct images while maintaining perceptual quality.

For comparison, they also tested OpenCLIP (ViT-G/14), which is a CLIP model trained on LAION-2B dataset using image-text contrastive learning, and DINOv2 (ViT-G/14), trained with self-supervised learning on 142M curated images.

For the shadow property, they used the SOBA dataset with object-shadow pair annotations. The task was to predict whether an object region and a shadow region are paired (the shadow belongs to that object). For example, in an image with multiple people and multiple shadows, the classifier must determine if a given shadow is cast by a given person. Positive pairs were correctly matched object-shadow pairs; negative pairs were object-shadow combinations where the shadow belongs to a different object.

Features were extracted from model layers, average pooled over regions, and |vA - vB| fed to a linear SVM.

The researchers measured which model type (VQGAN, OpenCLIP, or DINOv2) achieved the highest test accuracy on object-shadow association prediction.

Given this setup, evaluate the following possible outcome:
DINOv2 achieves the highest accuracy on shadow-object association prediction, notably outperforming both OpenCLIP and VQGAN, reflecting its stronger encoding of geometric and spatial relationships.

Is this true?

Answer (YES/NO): NO